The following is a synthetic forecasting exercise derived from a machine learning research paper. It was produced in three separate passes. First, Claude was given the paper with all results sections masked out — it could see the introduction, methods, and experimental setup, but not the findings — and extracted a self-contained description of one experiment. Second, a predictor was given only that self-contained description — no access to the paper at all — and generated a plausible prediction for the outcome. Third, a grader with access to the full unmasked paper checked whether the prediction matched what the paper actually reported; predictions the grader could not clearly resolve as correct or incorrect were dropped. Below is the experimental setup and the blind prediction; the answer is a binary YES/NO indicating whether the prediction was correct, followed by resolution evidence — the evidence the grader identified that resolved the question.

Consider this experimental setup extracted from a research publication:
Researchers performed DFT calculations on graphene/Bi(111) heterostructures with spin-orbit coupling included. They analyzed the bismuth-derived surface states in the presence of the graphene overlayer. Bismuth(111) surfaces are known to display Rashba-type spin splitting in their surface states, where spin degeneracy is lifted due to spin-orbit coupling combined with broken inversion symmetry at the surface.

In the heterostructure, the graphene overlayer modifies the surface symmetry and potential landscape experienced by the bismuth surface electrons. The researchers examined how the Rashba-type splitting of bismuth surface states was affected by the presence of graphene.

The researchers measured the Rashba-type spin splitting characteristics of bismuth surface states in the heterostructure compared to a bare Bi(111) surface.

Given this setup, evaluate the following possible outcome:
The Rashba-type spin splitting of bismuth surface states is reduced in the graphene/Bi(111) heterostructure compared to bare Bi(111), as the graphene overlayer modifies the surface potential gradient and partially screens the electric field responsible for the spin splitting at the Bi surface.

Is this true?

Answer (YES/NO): NO